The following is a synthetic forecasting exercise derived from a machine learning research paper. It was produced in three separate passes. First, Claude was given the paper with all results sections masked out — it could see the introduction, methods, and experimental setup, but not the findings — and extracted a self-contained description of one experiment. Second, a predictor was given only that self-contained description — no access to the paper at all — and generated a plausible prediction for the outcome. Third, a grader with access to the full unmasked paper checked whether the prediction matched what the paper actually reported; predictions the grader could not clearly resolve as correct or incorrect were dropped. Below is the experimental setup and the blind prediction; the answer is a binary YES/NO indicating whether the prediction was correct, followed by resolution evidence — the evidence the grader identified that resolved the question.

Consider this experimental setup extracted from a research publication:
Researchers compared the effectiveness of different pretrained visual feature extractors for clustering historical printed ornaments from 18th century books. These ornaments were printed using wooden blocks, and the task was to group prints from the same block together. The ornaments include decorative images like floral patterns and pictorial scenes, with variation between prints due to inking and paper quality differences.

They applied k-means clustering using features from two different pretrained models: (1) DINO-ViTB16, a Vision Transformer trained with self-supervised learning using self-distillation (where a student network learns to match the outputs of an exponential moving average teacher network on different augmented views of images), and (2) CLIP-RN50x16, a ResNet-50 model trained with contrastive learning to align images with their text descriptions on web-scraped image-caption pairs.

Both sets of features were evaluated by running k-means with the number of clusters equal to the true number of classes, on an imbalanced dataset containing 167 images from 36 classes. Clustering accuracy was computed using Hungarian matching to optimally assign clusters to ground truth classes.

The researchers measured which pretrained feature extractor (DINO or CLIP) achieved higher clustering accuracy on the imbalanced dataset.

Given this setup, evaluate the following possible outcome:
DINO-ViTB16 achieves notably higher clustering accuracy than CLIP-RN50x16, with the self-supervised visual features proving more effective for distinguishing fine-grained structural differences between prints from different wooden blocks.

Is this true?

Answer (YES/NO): NO